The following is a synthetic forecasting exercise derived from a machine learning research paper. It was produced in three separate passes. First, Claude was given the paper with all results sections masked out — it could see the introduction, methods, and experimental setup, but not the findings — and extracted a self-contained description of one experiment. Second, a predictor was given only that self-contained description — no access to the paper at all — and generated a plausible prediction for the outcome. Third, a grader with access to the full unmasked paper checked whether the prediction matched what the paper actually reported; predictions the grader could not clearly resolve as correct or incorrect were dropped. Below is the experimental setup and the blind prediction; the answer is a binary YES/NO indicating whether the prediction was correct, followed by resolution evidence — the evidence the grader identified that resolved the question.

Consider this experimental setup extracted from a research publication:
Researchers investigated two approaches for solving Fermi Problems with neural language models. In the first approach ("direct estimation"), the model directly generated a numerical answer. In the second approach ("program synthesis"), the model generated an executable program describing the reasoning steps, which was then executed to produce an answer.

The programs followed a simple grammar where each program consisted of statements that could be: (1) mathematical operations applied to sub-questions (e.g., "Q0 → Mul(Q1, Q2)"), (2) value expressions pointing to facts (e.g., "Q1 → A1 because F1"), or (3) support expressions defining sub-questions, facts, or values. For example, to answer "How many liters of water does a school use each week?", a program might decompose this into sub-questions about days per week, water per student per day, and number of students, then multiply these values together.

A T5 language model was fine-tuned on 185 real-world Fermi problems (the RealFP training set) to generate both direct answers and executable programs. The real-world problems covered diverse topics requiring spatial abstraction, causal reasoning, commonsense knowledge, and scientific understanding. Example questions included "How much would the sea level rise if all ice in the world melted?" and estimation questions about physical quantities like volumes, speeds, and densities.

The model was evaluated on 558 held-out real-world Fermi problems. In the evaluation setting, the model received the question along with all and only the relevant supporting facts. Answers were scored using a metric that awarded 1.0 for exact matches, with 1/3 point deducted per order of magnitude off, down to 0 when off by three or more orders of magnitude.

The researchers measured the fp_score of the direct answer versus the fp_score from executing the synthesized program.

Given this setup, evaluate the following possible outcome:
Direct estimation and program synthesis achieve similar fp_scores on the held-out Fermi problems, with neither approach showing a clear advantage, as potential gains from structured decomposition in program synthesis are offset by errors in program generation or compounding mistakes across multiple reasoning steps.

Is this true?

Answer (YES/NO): NO